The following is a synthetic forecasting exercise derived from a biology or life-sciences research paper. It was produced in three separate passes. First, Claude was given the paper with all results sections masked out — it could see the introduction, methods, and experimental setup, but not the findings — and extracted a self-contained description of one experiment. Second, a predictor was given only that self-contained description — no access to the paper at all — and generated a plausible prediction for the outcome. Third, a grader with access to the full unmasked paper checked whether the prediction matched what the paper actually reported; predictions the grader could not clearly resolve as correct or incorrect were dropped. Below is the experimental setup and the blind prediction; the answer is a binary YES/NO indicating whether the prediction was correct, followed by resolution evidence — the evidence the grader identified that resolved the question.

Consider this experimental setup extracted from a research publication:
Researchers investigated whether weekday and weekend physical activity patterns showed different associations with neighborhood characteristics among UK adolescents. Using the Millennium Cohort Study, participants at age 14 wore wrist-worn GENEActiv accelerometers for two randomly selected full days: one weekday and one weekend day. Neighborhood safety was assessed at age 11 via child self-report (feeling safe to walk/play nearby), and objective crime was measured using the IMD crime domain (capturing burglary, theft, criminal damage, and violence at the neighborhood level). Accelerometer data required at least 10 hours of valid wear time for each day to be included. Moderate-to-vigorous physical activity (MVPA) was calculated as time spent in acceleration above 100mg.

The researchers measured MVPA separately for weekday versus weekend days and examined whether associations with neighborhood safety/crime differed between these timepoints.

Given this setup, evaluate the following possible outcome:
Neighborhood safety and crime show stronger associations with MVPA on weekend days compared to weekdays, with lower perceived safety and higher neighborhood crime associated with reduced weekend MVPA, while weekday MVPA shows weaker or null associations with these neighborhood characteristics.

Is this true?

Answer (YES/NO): NO